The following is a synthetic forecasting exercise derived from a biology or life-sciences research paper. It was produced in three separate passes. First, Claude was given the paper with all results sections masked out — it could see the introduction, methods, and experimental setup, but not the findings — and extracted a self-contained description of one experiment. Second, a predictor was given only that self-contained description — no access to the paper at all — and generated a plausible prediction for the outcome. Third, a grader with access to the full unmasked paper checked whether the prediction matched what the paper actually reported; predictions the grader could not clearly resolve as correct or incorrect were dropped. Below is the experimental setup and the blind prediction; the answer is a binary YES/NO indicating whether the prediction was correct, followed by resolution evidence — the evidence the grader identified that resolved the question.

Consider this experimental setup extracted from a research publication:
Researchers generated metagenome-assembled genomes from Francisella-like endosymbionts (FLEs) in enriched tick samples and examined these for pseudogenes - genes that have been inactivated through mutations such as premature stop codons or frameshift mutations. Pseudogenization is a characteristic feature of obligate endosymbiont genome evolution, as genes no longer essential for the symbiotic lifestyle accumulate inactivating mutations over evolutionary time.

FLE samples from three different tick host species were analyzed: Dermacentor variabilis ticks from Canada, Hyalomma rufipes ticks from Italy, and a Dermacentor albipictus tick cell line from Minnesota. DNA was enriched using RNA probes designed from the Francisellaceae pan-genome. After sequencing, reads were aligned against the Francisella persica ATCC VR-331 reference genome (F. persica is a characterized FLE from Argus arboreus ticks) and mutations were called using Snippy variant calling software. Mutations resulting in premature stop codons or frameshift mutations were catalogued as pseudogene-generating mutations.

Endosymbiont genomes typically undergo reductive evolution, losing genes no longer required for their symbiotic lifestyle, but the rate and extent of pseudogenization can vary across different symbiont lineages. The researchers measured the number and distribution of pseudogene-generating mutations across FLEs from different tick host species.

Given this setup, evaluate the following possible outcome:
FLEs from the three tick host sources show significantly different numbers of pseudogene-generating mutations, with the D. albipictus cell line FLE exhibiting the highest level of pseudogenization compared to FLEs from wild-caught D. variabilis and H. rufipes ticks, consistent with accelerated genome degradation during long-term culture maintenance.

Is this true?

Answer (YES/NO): YES